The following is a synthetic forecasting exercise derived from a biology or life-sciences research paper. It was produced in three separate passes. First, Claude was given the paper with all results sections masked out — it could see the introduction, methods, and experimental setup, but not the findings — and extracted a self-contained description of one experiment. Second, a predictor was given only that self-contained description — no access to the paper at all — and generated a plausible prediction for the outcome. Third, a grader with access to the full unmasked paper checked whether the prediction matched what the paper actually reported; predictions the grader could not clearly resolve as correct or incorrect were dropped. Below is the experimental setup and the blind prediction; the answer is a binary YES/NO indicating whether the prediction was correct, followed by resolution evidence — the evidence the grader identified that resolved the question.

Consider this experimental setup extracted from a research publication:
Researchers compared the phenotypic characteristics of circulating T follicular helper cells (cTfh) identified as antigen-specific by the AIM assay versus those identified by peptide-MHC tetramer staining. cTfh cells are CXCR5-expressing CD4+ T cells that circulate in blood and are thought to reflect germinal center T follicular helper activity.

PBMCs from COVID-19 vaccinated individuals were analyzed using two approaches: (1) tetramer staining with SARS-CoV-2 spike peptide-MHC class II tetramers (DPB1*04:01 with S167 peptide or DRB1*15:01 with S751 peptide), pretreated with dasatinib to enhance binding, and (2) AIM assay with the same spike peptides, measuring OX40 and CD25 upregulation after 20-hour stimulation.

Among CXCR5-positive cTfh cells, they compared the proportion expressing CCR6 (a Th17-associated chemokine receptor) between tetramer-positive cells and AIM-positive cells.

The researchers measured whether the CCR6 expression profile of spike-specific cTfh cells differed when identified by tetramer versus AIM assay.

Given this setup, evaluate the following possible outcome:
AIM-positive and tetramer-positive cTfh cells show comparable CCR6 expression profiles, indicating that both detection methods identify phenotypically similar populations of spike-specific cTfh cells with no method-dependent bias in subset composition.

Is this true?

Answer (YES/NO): NO